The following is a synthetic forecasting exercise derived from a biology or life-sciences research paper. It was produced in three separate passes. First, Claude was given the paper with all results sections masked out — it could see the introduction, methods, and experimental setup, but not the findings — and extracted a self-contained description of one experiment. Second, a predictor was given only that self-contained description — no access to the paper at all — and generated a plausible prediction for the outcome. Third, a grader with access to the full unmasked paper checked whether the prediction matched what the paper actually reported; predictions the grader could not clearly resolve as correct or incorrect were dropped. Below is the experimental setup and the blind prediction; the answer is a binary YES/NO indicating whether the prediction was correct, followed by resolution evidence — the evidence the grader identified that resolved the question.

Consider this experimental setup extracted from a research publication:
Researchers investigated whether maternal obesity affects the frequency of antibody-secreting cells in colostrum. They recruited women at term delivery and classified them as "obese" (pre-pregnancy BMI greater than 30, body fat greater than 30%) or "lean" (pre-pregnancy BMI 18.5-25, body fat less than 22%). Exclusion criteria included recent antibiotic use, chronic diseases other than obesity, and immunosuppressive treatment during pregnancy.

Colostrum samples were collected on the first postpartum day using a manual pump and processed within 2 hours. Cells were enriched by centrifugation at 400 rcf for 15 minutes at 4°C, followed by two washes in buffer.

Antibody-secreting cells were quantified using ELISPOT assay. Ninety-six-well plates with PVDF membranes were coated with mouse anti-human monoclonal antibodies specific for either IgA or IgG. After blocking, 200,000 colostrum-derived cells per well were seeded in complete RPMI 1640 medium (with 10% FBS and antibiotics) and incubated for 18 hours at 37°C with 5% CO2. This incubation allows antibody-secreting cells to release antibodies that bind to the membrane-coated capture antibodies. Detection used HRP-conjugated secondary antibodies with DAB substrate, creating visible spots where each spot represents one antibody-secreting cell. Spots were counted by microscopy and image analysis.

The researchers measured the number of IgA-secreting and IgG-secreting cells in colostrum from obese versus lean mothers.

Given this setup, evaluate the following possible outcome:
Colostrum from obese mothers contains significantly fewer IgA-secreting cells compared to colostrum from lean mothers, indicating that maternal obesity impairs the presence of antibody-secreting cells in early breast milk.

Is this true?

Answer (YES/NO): NO